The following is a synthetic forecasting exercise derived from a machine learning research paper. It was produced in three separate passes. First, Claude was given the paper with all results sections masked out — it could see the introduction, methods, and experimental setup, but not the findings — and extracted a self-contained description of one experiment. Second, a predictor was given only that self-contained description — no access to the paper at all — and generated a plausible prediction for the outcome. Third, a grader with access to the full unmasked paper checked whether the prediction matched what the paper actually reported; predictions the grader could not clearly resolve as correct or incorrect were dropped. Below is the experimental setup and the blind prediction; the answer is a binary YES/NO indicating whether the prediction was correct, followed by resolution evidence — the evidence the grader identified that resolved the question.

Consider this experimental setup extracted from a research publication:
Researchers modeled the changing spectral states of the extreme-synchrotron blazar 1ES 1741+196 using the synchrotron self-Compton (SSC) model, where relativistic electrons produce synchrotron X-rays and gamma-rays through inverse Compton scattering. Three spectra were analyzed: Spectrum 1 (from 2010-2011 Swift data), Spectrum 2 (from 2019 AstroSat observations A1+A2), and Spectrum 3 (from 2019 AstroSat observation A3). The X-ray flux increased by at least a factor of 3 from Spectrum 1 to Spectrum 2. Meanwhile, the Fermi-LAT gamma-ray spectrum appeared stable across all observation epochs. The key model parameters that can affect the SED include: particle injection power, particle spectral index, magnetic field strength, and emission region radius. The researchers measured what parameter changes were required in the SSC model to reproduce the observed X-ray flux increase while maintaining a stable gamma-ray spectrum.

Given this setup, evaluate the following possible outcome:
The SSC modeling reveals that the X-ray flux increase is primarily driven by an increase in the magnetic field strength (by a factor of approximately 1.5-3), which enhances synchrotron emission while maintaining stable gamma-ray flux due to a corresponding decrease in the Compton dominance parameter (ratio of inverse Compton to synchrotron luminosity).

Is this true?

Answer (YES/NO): NO